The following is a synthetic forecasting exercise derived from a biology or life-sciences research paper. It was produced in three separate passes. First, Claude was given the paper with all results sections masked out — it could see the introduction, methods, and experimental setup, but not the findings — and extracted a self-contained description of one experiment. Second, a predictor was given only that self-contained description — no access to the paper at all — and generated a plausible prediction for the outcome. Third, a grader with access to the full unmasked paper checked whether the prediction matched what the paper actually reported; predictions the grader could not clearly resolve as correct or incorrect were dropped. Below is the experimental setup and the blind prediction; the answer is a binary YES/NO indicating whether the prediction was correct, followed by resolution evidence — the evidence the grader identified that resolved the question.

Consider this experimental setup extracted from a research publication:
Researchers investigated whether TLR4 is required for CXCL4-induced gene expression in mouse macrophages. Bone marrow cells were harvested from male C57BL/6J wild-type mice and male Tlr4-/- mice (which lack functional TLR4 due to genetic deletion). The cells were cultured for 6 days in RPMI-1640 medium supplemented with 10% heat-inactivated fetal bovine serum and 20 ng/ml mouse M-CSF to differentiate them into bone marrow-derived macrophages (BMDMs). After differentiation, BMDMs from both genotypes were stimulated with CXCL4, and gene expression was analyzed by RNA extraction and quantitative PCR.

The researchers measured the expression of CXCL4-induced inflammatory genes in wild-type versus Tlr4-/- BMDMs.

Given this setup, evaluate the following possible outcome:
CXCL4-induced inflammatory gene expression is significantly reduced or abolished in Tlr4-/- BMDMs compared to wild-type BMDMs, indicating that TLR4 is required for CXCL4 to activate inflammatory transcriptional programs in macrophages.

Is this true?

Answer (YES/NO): YES